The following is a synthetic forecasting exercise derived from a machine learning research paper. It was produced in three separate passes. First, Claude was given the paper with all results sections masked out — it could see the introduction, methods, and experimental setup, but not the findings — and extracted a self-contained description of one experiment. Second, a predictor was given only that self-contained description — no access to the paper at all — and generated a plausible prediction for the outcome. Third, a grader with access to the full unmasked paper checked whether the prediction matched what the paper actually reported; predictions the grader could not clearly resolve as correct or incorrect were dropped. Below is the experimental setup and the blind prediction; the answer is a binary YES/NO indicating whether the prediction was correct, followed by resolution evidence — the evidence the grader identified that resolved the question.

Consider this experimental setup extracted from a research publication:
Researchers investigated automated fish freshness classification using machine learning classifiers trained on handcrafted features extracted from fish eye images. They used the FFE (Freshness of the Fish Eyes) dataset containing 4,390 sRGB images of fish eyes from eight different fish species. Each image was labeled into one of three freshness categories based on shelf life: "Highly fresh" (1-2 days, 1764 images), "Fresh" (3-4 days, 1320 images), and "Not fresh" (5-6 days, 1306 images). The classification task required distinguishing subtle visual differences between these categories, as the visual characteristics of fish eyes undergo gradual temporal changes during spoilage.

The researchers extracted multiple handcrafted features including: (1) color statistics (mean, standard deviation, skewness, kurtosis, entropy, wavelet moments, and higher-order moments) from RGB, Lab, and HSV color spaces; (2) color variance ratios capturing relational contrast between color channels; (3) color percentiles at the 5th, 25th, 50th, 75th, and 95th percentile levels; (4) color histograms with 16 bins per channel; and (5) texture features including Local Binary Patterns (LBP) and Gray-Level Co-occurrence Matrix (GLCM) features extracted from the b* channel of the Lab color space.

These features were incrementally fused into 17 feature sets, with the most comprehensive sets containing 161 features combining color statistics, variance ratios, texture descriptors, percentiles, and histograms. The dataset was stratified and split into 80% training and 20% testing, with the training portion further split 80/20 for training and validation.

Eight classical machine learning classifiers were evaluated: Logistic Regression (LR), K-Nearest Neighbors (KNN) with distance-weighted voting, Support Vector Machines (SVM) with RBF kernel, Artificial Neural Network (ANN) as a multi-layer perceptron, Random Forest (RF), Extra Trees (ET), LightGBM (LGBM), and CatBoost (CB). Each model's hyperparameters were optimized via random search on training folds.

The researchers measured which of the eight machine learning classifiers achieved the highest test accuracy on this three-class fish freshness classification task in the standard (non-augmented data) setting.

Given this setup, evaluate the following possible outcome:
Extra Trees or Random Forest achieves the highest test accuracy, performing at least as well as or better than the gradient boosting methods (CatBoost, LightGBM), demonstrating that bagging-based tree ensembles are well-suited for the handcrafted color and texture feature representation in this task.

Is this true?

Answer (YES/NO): NO